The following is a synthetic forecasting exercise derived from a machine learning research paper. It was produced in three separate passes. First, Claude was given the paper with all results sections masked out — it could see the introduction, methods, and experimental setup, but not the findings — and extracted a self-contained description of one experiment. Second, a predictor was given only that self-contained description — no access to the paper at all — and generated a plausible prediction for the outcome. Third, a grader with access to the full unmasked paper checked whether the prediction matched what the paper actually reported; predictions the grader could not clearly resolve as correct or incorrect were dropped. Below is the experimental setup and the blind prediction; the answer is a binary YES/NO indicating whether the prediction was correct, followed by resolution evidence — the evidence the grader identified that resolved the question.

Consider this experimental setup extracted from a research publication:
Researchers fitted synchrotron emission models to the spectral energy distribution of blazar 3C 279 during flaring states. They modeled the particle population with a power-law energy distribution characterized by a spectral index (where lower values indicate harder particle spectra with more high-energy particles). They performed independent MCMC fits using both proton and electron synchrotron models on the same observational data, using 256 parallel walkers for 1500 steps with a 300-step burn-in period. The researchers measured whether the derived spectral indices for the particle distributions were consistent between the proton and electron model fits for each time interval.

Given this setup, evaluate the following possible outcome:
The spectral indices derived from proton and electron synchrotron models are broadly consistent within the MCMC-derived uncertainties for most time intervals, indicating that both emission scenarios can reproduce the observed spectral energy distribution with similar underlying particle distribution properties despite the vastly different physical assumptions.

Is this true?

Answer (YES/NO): YES